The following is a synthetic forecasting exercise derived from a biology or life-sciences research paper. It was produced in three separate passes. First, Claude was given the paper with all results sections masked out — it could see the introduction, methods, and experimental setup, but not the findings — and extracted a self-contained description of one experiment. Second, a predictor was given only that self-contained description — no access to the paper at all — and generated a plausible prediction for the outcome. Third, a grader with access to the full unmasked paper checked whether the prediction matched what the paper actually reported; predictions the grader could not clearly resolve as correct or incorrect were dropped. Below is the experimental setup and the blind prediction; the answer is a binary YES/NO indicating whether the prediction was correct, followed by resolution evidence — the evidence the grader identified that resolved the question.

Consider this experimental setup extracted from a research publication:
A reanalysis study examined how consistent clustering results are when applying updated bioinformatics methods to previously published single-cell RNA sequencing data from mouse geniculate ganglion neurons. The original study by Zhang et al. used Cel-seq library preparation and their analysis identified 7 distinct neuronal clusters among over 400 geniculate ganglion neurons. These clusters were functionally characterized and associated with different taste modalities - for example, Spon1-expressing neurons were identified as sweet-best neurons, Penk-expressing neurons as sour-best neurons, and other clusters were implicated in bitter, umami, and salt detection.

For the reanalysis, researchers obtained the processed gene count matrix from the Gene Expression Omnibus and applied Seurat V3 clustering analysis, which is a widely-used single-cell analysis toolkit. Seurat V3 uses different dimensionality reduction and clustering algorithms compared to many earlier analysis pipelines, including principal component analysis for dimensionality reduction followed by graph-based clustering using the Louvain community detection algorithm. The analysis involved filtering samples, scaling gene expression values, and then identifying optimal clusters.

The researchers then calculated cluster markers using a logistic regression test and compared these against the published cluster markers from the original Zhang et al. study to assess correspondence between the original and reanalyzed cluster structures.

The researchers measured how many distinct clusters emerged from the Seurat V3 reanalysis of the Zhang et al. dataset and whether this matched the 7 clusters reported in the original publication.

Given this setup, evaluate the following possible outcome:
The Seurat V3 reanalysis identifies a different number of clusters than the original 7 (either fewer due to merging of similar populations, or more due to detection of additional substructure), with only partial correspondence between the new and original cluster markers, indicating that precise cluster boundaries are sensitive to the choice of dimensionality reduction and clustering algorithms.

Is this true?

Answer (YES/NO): NO